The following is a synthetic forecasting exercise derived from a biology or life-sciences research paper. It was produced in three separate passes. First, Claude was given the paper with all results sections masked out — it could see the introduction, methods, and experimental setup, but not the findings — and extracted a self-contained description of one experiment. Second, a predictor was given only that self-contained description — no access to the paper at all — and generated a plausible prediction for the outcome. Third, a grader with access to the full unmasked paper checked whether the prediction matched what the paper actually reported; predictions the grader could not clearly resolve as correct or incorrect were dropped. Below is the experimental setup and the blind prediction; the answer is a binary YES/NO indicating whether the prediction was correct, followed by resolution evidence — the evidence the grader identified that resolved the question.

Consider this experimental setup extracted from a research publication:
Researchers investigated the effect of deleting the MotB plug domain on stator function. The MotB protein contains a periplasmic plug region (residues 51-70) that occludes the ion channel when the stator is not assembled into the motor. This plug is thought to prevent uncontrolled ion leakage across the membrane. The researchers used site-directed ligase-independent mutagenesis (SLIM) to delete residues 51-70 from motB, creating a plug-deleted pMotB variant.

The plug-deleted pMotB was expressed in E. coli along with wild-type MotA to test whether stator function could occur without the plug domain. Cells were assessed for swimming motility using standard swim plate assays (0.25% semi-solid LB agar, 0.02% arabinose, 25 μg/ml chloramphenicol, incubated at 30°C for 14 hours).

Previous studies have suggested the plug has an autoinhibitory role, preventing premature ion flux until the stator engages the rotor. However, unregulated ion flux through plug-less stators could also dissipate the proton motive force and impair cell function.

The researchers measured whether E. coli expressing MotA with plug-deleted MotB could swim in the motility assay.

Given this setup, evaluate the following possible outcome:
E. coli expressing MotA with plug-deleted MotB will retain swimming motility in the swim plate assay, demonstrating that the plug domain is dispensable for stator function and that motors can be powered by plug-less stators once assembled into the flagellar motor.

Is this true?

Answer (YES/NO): NO